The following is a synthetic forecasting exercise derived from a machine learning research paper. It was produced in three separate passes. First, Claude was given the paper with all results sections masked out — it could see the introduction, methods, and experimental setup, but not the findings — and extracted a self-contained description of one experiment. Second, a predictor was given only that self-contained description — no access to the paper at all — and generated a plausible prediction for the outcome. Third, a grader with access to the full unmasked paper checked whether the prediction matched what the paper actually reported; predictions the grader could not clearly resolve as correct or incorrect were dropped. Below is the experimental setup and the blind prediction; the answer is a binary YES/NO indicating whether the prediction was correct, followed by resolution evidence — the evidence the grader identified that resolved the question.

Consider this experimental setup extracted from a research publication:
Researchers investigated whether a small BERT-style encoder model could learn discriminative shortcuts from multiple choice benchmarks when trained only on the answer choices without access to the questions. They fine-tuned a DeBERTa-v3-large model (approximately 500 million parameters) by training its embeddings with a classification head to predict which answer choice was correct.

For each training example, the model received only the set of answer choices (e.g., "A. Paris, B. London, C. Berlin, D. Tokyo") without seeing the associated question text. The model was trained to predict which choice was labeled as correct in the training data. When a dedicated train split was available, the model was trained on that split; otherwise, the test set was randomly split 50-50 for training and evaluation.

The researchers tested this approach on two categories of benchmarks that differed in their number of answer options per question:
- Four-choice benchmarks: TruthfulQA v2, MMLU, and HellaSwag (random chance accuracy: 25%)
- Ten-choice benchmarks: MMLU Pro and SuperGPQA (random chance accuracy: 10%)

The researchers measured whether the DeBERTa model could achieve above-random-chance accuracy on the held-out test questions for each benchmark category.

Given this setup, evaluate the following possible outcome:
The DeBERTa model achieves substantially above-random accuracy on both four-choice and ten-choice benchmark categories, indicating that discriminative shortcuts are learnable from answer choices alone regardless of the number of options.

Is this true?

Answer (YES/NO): NO